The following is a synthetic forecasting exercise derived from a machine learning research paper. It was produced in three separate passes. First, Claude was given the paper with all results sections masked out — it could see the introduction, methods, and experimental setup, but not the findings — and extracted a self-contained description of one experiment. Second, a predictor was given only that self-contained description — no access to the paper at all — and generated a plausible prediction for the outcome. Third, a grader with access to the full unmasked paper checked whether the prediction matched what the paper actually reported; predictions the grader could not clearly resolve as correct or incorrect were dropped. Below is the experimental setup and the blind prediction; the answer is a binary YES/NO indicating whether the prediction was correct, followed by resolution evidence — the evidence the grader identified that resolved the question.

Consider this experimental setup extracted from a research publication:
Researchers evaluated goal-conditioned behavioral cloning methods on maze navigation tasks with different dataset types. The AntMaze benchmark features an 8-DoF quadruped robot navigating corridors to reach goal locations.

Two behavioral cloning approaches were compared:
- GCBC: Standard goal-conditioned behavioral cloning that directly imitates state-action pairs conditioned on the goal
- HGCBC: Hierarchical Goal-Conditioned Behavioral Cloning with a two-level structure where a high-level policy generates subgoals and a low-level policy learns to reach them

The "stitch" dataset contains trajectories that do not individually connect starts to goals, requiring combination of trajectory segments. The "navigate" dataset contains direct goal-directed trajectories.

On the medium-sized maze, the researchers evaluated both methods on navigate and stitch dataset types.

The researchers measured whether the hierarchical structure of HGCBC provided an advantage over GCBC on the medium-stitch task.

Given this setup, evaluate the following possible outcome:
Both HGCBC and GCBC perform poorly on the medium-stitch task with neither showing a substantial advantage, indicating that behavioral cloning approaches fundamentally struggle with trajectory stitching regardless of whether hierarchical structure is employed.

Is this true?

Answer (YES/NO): NO